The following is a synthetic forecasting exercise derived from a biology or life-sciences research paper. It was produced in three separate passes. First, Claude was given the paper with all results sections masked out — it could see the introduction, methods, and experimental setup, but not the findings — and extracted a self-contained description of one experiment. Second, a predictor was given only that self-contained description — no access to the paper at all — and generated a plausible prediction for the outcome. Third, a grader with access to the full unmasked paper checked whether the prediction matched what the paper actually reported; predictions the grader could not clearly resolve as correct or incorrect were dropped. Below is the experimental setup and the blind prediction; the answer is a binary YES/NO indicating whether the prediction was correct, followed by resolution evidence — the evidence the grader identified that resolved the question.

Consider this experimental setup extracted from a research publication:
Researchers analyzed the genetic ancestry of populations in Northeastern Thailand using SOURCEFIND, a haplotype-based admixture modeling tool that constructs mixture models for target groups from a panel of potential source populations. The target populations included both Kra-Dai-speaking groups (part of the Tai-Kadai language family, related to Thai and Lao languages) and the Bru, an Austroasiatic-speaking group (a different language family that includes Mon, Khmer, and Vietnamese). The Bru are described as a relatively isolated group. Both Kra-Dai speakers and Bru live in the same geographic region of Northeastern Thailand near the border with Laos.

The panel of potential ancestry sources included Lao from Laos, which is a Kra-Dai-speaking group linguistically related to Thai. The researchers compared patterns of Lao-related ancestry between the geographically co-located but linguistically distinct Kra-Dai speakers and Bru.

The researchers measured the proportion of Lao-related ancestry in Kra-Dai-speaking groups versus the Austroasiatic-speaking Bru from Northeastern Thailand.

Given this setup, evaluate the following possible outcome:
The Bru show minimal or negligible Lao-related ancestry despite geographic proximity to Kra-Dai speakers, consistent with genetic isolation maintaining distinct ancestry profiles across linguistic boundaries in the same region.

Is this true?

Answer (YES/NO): YES